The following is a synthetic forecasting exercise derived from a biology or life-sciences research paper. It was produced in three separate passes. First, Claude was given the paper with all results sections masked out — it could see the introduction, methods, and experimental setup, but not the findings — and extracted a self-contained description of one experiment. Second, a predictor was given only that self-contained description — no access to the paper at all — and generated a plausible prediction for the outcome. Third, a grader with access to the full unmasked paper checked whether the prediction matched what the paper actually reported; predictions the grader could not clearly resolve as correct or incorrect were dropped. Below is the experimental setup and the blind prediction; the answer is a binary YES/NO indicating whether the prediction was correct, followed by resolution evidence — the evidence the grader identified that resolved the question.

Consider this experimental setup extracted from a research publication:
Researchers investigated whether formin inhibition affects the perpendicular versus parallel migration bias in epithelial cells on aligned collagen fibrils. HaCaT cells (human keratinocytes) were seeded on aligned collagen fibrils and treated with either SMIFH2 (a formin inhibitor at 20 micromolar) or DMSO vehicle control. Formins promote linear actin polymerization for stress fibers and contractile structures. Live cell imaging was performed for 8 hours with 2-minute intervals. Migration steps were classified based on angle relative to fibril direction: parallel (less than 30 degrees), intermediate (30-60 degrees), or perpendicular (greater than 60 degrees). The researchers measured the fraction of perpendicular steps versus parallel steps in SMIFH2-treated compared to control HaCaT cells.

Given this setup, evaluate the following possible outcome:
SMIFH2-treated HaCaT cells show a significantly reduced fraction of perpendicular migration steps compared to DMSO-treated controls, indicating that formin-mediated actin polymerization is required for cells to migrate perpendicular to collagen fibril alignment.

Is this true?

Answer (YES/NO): NO